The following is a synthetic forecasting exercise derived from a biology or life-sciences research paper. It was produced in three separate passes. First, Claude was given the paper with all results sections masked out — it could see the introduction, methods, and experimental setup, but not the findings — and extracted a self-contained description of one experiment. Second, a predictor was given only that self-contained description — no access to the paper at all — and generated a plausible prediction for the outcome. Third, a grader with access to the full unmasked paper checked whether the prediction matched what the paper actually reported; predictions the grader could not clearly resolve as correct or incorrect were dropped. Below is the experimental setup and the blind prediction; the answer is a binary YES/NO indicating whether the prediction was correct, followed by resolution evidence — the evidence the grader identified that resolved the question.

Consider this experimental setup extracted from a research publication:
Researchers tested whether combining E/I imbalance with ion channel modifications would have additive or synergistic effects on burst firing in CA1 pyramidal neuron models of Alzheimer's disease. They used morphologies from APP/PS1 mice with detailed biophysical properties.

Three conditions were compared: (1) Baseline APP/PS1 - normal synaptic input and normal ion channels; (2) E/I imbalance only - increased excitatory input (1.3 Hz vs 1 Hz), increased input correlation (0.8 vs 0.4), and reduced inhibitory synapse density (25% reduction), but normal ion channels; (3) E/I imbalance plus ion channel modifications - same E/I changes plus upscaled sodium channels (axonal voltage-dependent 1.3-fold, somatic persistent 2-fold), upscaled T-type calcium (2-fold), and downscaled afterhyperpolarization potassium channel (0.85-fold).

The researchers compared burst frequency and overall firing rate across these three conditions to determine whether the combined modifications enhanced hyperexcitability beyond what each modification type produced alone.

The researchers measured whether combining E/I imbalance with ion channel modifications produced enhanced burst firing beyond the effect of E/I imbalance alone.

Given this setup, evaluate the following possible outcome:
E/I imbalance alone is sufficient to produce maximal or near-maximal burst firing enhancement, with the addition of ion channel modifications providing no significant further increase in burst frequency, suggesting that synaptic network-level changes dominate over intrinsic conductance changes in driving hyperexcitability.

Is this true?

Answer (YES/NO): NO